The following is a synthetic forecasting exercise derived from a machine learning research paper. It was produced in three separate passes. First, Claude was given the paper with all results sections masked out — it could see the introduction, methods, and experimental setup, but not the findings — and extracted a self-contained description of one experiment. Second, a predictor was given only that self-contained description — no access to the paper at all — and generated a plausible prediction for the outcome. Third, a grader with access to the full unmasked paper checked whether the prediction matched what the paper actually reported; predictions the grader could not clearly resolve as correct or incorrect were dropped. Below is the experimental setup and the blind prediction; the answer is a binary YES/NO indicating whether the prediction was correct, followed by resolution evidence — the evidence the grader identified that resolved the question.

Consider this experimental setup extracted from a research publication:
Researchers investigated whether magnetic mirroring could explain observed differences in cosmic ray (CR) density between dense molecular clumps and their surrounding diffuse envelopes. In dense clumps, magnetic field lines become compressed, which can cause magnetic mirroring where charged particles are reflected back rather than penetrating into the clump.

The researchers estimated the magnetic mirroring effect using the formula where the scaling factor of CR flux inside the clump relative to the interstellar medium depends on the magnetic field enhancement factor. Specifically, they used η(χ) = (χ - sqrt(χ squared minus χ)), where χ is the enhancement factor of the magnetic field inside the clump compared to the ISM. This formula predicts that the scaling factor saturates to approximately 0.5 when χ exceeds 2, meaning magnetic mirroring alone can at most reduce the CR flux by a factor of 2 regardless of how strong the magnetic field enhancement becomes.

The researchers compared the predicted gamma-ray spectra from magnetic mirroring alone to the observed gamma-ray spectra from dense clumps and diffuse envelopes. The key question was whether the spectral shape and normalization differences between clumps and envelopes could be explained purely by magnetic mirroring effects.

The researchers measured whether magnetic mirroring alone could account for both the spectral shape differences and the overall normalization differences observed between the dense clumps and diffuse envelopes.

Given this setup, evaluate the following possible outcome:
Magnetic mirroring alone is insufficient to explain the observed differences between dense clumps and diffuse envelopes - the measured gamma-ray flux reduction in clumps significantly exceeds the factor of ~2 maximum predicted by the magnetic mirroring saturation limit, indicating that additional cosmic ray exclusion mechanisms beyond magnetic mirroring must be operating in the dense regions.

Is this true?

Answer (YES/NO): NO